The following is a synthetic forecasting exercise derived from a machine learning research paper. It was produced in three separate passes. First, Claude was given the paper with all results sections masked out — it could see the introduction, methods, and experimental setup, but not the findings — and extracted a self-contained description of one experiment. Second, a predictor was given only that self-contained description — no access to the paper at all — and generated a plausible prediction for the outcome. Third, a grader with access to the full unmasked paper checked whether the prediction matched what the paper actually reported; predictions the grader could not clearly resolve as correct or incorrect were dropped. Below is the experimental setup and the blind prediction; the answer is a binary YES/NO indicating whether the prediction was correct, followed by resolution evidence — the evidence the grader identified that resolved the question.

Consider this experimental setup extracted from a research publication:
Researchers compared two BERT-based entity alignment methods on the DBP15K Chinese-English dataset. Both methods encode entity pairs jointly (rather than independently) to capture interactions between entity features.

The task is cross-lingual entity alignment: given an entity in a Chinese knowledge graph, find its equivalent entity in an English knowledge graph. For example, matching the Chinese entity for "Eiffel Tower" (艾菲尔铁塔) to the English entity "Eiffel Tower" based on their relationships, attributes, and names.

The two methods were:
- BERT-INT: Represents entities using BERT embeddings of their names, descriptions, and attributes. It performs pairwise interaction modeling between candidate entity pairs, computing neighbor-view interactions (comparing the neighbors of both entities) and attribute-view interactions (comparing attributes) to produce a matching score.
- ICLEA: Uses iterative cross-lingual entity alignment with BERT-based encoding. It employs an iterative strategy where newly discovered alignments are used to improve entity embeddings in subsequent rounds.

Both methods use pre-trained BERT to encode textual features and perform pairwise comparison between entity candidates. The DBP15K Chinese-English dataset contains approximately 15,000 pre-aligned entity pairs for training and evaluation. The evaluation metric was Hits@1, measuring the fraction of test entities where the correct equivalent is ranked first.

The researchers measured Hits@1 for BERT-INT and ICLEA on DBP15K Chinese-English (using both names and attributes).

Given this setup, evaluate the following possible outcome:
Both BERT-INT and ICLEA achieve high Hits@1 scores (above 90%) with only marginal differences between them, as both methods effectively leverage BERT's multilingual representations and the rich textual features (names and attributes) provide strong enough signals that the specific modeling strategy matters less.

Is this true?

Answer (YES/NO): NO